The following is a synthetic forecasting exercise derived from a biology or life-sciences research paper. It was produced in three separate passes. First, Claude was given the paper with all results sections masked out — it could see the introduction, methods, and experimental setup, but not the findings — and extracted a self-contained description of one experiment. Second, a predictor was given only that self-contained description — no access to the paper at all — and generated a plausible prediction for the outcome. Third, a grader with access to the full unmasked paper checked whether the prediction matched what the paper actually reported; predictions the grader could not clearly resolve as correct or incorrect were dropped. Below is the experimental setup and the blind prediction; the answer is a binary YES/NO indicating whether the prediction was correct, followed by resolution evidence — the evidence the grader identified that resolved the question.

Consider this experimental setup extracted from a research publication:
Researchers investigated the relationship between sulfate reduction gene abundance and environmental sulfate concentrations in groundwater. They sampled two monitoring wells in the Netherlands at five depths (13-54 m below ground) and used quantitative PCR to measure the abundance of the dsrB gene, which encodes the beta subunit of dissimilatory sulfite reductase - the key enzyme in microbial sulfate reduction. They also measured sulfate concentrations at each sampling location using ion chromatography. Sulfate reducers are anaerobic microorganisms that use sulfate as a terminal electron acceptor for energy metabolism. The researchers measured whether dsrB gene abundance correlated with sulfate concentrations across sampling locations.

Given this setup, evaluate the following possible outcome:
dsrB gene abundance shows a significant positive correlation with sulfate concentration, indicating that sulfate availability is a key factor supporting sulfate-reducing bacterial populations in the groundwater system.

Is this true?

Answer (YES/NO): NO